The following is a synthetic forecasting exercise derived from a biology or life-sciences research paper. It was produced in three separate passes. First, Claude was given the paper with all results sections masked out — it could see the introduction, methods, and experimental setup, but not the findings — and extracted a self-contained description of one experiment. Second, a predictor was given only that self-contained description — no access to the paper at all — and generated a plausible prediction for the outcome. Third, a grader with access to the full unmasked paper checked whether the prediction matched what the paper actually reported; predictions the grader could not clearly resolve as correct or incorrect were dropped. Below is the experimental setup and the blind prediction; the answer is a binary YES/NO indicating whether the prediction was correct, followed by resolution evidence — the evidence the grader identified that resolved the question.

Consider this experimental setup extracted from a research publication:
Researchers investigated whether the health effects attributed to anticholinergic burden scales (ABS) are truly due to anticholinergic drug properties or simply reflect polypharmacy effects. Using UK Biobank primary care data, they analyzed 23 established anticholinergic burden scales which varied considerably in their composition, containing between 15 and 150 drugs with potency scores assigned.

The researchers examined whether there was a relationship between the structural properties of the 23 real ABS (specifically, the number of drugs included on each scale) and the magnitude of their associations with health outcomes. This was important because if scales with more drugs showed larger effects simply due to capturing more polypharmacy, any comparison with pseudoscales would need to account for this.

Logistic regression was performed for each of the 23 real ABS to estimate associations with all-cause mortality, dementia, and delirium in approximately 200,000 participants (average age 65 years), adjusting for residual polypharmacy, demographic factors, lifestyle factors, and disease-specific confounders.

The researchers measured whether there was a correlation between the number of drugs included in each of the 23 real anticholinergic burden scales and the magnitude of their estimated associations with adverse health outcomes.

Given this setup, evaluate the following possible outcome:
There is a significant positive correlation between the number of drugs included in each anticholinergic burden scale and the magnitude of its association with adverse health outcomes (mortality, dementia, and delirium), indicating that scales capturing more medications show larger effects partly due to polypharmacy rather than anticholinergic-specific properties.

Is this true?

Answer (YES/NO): YES